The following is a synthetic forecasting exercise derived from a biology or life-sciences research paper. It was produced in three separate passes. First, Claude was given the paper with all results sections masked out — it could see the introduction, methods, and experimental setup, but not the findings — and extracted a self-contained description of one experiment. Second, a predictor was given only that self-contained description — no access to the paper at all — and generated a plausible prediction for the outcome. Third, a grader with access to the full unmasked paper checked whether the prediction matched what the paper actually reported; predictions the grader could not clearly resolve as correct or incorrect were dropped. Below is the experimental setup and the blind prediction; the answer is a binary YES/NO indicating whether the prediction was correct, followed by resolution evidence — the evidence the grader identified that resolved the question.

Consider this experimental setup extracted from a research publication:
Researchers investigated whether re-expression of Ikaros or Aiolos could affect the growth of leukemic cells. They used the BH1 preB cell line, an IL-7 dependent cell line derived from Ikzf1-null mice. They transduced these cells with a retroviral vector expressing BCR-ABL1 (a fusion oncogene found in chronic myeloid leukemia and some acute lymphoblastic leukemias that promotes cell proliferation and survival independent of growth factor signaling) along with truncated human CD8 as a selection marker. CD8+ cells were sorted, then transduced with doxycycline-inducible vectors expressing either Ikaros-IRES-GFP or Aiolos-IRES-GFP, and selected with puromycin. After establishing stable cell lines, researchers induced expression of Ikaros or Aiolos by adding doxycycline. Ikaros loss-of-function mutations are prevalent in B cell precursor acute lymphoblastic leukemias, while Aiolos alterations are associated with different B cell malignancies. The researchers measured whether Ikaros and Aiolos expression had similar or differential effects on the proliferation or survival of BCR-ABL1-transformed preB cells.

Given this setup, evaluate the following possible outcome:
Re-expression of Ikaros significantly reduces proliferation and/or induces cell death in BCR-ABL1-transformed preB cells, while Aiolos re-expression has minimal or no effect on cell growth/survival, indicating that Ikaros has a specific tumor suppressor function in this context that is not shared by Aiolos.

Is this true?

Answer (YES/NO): NO